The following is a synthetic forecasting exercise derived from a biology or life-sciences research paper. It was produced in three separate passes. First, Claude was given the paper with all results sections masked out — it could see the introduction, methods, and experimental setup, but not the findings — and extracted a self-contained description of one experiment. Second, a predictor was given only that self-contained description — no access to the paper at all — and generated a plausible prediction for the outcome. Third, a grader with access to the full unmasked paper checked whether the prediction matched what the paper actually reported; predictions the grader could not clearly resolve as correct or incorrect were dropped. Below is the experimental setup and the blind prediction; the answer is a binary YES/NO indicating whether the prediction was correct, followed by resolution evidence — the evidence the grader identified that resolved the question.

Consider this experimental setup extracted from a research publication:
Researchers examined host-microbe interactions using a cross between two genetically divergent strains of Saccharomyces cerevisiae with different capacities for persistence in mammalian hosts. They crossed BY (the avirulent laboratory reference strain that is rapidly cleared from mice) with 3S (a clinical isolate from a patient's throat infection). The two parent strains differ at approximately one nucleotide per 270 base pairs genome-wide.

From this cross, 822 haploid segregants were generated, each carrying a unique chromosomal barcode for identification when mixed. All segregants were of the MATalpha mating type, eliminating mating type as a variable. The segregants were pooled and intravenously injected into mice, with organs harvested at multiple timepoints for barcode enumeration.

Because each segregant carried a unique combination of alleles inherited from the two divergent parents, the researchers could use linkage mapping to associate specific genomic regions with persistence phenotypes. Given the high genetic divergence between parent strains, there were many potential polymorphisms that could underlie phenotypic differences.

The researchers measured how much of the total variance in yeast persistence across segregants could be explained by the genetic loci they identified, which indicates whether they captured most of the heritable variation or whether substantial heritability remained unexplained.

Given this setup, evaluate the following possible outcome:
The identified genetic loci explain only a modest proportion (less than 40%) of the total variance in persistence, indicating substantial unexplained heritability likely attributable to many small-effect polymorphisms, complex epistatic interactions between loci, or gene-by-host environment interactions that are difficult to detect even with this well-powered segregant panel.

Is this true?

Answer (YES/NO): NO